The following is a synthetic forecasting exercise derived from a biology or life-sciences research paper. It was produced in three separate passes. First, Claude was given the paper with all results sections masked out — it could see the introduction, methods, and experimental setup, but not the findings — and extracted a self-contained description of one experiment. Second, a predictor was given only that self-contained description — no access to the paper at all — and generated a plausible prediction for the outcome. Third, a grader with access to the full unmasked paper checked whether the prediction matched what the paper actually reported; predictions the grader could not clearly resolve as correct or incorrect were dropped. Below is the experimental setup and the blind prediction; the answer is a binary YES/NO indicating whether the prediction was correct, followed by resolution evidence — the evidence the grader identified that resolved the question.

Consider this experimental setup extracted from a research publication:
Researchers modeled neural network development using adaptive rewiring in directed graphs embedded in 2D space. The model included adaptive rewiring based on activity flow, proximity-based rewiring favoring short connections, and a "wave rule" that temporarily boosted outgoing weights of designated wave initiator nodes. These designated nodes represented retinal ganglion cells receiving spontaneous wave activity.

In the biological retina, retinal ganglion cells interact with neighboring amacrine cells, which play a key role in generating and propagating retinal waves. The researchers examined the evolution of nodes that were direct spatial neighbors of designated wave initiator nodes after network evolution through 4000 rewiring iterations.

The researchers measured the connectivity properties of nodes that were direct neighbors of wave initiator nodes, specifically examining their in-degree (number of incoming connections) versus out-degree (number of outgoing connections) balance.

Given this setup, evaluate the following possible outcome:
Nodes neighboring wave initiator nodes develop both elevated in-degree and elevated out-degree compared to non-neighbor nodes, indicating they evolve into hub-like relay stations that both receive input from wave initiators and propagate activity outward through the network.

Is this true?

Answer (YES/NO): NO